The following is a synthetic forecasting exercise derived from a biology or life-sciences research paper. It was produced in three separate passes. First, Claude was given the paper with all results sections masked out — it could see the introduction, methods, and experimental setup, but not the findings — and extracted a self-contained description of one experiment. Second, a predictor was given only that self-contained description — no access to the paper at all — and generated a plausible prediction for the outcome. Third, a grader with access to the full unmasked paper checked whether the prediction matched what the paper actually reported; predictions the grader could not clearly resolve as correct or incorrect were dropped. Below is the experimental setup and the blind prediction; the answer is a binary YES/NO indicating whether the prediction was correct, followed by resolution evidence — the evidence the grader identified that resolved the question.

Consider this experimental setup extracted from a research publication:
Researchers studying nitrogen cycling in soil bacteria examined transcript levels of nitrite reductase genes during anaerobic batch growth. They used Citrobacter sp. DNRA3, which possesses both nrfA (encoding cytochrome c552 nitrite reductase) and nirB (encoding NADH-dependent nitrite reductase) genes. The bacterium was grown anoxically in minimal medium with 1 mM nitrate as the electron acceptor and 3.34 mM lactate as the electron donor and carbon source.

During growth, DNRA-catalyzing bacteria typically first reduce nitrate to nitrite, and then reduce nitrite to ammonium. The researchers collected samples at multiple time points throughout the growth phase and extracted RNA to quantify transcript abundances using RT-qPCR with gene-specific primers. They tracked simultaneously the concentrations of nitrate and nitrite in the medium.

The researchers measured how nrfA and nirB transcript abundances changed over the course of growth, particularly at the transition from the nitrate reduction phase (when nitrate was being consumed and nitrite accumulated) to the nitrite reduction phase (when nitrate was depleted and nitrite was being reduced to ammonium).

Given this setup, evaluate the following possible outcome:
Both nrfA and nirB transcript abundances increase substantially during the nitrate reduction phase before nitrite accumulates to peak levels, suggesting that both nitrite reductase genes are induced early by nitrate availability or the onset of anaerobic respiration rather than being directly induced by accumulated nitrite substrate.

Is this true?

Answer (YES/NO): NO